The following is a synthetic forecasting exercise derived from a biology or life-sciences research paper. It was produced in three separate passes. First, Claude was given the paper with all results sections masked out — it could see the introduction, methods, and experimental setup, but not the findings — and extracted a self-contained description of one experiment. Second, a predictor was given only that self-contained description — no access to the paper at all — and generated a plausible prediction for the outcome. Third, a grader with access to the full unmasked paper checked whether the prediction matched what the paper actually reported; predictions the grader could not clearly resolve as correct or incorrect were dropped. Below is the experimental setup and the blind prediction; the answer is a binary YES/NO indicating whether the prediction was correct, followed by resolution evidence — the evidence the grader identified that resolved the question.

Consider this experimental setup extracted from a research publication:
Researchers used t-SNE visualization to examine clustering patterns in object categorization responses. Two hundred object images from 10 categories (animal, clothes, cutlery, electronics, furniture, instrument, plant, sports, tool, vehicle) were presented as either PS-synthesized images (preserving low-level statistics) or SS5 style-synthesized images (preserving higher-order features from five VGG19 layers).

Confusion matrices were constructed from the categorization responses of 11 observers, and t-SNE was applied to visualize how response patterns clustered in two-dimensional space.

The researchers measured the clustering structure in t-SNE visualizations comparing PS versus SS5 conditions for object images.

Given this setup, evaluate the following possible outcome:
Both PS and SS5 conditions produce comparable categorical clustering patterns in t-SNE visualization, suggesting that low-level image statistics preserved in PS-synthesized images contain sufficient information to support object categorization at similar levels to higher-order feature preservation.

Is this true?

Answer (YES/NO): NO